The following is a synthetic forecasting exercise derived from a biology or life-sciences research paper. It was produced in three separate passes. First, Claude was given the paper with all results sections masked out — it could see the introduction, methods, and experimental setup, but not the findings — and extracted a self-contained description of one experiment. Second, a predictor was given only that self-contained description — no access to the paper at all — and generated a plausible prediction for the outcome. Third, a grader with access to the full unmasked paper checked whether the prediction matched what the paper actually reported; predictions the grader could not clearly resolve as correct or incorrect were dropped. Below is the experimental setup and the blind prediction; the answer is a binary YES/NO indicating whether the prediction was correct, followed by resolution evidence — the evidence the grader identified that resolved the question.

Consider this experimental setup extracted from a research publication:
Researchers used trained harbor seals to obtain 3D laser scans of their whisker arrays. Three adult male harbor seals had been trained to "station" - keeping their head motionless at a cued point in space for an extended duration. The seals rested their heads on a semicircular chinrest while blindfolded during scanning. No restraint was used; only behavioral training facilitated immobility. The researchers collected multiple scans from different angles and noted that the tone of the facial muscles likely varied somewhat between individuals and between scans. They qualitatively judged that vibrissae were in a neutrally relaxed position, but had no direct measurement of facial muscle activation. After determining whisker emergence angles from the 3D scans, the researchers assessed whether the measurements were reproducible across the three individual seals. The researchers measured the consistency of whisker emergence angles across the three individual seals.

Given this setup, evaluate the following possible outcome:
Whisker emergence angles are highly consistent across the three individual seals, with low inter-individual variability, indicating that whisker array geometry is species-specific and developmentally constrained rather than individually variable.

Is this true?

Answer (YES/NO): YES